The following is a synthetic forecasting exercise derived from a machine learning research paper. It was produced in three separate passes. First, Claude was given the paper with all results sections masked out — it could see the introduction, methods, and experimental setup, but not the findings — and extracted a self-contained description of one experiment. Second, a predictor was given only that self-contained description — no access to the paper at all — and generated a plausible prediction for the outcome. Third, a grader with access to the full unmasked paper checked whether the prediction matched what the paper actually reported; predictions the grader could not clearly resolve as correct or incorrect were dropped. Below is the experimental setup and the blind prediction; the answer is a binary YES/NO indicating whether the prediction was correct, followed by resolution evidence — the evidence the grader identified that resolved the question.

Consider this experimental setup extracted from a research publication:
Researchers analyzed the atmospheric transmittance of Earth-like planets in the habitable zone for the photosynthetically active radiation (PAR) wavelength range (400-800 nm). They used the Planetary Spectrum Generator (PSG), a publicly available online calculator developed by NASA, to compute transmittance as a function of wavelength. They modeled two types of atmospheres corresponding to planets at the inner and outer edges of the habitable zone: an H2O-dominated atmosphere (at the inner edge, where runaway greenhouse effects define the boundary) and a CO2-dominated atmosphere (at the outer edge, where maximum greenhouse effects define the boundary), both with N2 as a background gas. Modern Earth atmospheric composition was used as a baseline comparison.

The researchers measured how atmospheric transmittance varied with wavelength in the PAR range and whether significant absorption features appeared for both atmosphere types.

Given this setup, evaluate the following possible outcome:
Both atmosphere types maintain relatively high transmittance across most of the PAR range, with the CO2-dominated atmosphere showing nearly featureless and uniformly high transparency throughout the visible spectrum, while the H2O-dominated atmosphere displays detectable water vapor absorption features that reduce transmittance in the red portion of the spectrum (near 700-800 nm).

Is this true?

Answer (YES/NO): YES